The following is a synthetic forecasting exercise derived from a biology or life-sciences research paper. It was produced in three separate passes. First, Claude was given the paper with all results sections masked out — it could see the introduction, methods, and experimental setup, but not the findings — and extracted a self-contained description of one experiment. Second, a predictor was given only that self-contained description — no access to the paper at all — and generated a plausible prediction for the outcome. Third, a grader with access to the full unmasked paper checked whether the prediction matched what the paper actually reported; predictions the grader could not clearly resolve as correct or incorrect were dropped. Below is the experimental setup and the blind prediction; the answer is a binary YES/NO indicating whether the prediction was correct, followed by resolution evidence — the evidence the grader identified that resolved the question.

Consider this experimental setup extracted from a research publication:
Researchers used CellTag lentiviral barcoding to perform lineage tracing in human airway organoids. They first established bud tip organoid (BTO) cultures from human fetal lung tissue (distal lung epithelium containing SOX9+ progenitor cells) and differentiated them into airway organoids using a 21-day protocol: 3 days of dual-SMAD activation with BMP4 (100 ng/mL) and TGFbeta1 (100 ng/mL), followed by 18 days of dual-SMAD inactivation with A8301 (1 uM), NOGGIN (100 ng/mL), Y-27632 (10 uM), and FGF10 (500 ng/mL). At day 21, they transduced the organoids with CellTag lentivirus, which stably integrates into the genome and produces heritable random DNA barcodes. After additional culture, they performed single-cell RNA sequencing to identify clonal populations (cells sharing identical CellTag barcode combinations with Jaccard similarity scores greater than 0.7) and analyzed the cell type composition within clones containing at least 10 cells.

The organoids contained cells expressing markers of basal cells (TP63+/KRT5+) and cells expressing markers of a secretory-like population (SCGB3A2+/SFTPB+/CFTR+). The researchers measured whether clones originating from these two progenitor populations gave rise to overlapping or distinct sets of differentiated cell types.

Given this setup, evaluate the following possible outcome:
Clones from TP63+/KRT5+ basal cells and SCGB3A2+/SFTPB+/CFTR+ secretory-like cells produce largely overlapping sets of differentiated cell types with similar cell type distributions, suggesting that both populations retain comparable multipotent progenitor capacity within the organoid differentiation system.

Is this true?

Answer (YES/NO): NO